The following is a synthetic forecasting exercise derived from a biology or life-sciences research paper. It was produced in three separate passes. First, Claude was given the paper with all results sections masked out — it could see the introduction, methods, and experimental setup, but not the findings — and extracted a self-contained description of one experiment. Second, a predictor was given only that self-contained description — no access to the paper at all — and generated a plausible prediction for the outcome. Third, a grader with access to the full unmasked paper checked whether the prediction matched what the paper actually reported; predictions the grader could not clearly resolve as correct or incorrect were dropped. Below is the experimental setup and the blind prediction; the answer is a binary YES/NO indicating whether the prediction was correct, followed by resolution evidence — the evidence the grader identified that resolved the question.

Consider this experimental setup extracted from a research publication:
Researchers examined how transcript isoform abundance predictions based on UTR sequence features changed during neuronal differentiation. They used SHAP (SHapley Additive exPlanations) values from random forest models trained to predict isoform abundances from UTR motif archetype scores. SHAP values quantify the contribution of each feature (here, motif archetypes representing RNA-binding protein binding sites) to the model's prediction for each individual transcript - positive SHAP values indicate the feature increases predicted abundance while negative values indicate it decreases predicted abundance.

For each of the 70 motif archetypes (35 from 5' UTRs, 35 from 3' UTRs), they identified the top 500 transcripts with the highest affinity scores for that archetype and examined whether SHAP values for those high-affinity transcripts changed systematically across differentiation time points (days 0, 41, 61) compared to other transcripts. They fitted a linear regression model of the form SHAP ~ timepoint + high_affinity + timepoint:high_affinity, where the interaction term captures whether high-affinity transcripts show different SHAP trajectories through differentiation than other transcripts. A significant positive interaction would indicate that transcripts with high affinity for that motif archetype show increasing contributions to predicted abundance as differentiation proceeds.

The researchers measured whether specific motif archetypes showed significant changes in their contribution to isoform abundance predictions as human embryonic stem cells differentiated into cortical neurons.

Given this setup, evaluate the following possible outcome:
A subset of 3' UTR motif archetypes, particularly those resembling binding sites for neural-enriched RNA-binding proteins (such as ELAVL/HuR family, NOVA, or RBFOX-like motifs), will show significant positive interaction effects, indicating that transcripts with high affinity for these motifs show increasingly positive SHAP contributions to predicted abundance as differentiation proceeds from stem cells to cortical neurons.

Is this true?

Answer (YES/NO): NO